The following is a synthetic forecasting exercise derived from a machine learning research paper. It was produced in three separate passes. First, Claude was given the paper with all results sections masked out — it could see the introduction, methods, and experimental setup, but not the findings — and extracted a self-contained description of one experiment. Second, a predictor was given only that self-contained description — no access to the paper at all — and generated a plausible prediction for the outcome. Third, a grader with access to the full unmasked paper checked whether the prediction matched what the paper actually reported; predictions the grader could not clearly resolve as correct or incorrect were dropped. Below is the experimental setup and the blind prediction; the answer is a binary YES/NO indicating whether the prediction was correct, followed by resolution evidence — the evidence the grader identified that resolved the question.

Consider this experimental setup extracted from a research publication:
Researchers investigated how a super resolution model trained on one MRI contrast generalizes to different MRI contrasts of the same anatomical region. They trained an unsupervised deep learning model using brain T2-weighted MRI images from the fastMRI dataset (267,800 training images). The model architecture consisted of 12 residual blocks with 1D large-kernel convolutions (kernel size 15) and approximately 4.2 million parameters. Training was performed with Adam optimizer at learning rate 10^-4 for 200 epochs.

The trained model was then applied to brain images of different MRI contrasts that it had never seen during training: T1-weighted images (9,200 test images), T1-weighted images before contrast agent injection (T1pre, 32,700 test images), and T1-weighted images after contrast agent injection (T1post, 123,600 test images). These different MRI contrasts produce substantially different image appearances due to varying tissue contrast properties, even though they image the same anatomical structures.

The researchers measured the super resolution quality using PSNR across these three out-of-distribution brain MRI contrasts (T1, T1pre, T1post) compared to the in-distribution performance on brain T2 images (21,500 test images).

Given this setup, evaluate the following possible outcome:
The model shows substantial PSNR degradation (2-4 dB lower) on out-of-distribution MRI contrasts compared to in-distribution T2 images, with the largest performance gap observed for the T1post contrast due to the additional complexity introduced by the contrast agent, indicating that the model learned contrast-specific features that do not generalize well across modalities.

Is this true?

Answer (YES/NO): NO